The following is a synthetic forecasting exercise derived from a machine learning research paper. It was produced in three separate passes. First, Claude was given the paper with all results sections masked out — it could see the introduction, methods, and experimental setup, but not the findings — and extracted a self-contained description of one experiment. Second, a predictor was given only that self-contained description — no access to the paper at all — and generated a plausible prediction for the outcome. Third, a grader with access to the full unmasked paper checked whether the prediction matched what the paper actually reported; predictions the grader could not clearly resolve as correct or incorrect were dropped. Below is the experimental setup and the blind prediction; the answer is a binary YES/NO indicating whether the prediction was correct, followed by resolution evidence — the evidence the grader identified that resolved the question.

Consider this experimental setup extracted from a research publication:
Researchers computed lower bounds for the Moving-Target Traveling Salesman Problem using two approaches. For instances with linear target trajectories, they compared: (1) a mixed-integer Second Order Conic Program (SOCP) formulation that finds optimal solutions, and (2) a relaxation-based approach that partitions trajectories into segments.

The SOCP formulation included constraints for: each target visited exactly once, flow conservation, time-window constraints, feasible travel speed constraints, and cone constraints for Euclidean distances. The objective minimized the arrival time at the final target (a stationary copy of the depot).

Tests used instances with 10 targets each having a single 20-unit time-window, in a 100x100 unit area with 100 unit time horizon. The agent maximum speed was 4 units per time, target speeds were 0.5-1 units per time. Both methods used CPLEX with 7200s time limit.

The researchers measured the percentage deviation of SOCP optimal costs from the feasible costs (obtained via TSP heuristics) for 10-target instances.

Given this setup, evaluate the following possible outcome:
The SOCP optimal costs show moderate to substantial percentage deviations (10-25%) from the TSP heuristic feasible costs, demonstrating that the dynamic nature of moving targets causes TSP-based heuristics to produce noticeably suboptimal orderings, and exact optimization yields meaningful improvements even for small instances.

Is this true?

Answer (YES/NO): NO